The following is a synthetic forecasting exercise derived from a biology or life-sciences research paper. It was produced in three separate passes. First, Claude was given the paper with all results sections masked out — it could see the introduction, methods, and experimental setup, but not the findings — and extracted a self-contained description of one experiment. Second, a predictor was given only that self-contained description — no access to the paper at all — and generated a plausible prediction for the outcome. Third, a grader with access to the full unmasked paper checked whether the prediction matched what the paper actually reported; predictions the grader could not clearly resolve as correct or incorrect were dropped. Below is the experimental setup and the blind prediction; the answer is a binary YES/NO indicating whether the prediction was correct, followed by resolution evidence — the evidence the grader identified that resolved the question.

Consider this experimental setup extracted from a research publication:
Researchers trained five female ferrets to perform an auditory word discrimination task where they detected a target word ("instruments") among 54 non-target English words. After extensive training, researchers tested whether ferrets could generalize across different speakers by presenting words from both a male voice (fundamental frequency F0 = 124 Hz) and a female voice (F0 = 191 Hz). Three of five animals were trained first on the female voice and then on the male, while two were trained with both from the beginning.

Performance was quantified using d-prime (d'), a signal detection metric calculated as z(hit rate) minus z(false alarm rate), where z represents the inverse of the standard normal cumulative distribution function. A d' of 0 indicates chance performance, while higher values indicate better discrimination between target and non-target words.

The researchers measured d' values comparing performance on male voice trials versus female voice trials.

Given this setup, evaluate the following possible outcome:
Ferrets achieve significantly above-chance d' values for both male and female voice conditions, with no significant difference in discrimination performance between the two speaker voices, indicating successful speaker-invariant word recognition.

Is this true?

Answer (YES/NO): NO